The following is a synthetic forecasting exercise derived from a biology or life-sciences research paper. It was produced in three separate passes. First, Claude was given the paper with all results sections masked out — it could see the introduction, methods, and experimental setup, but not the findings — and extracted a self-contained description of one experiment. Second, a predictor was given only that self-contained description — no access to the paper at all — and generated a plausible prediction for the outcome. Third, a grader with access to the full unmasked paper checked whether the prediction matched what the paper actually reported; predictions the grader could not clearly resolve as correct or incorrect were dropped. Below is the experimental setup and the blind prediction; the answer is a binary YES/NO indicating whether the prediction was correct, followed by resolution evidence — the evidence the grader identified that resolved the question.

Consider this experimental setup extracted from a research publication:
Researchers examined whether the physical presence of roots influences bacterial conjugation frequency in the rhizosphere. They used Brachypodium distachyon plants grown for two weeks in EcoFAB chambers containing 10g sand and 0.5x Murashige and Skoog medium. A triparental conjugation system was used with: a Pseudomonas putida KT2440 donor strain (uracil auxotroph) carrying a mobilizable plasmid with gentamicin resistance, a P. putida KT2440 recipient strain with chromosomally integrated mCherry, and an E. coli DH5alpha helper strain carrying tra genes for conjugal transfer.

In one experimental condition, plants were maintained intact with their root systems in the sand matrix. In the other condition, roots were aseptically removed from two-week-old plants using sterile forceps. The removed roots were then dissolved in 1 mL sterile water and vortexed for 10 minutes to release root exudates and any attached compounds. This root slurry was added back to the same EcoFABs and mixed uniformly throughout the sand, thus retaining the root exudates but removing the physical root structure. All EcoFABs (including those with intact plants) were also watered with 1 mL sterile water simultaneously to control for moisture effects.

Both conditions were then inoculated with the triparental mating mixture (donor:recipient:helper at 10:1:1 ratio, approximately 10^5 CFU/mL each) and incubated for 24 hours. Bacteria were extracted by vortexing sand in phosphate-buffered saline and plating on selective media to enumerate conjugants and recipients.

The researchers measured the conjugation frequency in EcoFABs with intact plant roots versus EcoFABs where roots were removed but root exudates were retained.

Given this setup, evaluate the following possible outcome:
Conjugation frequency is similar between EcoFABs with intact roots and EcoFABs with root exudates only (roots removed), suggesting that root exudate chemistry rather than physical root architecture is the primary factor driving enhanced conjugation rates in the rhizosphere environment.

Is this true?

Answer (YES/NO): YES